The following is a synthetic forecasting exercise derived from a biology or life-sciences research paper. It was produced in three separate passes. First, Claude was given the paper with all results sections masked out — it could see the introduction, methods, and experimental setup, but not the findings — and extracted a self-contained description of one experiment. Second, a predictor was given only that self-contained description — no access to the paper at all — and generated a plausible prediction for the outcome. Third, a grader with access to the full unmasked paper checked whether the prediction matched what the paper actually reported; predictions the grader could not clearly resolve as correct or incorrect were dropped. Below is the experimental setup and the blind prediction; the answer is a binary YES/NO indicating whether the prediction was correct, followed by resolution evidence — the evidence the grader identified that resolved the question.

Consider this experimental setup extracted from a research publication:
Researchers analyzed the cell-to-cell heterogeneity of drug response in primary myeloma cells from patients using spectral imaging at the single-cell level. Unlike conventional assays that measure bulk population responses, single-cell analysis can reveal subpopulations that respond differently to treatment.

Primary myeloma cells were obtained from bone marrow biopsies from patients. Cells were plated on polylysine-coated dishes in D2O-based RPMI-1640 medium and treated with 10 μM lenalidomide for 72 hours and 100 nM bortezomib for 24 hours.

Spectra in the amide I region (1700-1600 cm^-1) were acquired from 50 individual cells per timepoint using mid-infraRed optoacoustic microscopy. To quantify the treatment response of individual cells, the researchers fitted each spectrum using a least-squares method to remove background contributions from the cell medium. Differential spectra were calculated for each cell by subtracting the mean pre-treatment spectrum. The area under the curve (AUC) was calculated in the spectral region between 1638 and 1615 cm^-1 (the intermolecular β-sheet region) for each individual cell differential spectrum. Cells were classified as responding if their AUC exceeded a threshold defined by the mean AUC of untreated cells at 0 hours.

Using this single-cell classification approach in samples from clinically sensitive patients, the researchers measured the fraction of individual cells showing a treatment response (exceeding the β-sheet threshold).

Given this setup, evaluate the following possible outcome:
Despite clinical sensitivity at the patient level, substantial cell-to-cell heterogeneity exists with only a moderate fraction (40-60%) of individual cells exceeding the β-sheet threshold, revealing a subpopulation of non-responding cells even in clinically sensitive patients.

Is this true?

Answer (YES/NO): YES